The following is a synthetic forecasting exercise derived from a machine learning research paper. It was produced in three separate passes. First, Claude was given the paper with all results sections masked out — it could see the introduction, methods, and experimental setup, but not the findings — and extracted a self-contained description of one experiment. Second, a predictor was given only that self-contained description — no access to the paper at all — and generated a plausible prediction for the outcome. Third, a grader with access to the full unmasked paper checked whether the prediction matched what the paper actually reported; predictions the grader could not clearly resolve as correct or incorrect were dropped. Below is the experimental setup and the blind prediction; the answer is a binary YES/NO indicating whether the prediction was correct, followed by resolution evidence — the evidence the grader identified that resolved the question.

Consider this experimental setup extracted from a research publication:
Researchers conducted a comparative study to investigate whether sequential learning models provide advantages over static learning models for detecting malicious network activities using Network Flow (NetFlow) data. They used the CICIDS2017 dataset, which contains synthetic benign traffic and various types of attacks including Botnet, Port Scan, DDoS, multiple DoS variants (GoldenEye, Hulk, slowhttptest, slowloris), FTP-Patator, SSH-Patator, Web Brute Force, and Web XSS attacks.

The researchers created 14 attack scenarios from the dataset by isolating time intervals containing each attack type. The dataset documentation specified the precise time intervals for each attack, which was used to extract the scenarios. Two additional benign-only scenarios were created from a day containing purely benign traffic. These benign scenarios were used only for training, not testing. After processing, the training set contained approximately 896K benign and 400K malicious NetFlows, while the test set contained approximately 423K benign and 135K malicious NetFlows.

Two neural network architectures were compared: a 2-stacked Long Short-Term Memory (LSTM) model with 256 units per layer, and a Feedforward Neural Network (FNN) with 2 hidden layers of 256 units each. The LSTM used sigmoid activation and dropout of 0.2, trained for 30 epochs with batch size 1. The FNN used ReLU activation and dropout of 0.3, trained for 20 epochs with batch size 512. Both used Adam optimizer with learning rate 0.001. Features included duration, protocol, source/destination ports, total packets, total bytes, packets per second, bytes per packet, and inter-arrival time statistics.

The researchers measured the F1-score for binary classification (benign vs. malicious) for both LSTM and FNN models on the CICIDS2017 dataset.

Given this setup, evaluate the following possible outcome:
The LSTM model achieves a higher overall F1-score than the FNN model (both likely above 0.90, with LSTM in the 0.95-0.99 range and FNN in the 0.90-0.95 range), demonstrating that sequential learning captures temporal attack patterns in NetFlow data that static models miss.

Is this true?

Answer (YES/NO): NO